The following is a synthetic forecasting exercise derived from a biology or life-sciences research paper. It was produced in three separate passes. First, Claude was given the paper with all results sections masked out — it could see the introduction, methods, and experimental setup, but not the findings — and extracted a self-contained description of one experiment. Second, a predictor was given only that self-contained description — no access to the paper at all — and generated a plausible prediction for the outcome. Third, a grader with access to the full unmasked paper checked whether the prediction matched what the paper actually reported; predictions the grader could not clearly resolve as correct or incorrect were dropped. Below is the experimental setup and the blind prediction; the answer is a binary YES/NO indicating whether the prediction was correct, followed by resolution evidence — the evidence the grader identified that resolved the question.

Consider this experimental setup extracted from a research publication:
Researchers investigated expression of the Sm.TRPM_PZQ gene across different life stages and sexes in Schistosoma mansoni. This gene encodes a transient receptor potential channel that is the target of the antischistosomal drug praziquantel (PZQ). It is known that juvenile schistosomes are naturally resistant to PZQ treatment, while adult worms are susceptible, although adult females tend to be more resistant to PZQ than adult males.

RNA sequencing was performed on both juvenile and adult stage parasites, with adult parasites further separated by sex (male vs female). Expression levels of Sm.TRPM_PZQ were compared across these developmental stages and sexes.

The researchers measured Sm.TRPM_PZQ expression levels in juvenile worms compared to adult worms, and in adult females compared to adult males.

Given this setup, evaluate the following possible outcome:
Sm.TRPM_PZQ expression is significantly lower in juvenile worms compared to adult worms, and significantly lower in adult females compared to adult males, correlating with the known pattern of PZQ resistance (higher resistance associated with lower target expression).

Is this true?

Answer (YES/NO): NO